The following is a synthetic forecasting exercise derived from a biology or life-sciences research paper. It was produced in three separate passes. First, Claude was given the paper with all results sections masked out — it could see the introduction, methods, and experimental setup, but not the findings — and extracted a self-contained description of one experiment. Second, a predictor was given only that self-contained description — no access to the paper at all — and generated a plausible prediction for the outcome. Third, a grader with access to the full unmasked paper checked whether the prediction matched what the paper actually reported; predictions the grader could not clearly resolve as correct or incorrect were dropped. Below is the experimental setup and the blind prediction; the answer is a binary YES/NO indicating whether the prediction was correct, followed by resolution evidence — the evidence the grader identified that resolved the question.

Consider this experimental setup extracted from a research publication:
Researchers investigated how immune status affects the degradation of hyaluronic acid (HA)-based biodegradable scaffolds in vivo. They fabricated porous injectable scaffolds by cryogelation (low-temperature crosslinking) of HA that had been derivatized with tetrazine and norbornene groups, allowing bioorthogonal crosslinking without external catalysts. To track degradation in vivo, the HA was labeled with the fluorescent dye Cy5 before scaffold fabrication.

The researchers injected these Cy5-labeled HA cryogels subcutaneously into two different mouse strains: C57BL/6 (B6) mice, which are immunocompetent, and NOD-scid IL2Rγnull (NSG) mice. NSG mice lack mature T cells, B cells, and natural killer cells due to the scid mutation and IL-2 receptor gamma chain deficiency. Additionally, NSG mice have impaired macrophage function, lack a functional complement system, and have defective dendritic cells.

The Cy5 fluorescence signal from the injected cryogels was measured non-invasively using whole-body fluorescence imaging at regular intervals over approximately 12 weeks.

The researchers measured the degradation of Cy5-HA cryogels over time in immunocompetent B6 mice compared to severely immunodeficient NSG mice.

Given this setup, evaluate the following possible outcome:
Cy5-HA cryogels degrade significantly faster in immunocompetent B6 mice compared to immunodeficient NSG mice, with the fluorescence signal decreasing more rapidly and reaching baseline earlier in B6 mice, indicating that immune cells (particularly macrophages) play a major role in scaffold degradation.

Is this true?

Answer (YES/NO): NO